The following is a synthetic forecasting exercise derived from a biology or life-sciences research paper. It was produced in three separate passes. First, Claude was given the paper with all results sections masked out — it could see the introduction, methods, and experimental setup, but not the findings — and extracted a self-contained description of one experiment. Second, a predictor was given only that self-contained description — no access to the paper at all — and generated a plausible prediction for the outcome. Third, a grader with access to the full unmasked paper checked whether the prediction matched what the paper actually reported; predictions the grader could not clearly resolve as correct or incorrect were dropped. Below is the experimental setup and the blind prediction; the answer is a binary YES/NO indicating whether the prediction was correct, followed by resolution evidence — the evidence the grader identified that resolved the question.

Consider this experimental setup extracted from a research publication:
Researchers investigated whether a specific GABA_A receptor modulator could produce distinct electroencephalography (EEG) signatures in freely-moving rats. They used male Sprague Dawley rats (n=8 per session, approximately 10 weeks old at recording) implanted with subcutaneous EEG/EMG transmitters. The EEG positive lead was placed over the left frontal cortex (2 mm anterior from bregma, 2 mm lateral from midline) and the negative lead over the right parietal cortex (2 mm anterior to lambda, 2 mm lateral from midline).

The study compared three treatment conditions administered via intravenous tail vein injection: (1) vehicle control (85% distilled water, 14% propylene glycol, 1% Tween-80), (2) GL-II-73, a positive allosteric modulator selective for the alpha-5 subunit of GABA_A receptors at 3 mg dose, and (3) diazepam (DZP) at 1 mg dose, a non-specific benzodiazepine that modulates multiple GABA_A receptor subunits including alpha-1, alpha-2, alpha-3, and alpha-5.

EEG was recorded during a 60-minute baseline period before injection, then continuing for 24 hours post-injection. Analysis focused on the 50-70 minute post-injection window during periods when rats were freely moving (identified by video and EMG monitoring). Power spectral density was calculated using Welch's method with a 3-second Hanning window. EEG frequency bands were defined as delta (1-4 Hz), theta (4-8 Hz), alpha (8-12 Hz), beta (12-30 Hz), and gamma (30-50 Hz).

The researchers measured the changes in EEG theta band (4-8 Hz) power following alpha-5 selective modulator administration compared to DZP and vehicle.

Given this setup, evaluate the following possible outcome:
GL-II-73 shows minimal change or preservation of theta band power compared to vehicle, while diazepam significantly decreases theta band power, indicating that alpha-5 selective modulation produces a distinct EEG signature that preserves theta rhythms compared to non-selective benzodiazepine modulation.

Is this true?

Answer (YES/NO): NO